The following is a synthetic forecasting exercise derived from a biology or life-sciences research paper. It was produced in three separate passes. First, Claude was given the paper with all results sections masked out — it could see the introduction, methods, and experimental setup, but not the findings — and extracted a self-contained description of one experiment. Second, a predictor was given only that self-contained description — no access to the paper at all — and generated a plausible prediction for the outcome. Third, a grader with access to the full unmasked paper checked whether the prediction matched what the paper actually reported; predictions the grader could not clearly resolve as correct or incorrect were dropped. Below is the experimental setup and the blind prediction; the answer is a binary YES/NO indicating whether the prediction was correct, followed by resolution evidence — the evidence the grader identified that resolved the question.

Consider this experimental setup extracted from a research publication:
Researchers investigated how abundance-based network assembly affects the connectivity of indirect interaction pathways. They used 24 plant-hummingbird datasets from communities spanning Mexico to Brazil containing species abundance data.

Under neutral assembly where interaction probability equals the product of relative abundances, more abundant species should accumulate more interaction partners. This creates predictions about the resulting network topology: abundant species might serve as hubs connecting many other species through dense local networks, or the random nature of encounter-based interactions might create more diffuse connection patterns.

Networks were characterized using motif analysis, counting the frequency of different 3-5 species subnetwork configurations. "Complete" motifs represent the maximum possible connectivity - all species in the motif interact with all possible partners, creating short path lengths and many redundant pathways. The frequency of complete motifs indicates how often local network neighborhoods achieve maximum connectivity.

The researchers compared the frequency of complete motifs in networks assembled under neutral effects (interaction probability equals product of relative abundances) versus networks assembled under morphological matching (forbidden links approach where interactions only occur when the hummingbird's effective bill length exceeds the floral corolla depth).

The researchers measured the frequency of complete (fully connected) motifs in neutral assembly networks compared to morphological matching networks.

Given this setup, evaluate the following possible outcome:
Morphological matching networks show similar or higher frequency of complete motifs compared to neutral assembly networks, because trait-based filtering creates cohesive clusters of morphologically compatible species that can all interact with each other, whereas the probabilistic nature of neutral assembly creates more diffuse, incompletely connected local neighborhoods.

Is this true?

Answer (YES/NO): NO